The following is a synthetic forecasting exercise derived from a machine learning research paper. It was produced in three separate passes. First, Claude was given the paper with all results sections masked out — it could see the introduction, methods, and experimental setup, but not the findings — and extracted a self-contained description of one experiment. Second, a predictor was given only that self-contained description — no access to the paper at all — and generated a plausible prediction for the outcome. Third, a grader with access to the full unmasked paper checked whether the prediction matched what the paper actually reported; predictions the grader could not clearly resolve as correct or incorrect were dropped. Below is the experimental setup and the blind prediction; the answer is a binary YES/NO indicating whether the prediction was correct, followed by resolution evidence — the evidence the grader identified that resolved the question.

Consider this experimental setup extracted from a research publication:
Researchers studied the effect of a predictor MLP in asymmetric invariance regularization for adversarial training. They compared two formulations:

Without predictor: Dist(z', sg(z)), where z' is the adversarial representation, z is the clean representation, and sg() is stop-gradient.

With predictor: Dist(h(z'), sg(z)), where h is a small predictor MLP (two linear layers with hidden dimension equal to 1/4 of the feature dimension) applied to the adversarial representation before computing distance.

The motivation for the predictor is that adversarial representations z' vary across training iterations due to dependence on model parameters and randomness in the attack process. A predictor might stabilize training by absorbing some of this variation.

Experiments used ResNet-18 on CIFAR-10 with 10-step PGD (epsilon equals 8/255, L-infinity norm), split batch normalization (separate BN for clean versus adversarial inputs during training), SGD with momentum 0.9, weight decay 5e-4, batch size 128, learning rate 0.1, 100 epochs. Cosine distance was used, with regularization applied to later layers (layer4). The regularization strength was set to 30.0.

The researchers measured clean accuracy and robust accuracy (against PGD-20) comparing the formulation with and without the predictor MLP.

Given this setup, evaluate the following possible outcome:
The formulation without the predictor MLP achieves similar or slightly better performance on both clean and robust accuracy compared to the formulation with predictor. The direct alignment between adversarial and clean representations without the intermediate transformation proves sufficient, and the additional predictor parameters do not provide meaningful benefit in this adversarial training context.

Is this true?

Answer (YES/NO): NO